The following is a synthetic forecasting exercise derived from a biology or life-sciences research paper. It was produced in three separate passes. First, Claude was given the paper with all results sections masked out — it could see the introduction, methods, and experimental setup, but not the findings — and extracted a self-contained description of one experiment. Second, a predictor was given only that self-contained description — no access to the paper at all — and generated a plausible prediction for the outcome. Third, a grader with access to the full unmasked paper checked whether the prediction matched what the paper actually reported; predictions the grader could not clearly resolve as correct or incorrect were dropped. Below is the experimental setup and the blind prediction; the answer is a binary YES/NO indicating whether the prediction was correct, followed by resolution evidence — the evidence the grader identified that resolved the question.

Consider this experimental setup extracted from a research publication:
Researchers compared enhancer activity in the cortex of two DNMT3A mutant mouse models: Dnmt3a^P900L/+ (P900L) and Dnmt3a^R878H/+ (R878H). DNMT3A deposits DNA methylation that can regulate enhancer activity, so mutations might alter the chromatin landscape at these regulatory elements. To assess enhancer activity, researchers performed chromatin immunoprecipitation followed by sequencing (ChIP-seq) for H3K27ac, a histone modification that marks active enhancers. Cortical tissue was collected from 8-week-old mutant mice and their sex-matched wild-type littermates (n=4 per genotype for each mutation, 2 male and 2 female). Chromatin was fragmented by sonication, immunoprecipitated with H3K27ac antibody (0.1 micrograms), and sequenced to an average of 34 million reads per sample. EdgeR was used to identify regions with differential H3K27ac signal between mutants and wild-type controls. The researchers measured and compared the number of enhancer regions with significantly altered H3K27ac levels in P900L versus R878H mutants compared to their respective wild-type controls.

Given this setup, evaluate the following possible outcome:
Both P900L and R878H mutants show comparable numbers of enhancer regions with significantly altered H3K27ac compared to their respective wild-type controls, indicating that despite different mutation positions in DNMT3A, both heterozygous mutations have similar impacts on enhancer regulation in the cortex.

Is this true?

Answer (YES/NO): NO